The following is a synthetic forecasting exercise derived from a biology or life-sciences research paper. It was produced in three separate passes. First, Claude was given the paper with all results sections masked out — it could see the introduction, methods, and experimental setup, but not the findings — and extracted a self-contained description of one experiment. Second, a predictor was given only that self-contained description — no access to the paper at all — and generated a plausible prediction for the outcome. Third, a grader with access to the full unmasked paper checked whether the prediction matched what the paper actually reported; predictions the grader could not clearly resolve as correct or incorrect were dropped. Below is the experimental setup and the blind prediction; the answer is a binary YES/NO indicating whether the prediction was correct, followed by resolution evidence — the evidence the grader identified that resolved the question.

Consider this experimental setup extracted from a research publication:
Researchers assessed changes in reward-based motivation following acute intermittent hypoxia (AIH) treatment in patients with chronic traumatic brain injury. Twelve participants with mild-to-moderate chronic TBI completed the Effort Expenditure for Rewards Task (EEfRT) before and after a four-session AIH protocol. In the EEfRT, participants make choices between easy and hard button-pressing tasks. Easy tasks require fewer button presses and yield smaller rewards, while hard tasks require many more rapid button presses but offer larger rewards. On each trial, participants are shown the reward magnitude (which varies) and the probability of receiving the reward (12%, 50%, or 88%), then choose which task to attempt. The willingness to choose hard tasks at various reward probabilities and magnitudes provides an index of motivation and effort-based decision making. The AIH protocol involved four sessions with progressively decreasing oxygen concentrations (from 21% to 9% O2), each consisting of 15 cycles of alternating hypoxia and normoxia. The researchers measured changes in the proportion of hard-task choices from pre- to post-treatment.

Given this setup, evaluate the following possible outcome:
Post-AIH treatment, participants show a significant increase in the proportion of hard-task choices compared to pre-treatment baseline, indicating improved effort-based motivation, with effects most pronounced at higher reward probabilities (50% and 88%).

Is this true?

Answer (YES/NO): NO